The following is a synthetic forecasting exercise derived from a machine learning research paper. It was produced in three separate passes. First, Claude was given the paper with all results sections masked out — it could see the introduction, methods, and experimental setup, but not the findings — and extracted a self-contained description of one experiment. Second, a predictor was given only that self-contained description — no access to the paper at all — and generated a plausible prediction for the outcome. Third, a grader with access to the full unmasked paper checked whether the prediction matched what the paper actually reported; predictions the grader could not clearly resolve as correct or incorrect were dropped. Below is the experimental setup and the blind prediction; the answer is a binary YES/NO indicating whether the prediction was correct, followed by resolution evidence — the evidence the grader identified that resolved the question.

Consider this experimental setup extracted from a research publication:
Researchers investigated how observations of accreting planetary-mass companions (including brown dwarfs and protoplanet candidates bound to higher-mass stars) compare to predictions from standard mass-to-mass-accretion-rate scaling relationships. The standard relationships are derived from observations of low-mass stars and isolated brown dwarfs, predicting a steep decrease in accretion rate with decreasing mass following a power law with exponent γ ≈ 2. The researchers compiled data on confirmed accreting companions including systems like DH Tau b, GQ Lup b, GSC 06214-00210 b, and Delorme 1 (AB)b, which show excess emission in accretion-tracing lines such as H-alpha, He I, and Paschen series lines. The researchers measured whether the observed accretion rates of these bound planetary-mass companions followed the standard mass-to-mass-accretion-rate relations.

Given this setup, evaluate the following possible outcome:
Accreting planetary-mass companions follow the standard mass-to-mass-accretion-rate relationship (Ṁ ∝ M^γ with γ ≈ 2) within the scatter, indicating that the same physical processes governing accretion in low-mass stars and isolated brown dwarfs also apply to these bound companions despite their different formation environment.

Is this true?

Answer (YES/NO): NO